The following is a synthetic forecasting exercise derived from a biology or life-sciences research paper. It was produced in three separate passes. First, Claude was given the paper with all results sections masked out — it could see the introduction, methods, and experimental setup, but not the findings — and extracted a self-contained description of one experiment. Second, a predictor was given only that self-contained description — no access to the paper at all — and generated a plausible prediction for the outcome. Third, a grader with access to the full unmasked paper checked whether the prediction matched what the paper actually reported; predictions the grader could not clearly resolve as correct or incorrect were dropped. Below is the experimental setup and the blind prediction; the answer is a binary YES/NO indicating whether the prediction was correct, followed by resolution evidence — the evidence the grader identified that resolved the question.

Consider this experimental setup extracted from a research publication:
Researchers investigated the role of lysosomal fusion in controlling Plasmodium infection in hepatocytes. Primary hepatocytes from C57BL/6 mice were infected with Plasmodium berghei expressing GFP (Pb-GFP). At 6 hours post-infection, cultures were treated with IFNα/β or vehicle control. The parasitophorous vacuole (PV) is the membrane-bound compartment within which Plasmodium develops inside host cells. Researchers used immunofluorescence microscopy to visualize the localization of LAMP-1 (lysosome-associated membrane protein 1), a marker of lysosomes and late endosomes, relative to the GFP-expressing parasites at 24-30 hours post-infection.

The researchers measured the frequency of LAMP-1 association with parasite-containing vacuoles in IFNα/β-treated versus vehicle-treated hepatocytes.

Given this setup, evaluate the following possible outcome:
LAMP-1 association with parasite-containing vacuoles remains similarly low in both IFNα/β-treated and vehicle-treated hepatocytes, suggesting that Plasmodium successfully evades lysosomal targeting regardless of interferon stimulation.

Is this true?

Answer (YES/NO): NO